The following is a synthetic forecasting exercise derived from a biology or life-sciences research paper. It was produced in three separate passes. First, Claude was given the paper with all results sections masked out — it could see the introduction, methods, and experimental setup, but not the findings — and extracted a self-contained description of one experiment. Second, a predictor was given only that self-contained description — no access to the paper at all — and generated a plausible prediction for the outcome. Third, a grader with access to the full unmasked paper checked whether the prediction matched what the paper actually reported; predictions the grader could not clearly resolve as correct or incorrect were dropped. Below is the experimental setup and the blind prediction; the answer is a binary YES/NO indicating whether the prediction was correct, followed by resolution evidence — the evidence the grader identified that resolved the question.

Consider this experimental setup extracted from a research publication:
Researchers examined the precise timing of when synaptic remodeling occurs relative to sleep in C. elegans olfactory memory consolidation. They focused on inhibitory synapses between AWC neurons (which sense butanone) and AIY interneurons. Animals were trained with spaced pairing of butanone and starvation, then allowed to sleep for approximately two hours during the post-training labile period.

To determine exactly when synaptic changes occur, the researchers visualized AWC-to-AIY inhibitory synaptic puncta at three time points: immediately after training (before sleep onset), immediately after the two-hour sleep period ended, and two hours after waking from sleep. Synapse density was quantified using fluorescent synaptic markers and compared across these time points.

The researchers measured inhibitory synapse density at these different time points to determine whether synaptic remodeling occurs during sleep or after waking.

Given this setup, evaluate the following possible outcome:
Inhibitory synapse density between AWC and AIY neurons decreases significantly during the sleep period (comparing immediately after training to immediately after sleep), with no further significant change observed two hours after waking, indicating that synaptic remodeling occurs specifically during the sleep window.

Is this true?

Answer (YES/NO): NO